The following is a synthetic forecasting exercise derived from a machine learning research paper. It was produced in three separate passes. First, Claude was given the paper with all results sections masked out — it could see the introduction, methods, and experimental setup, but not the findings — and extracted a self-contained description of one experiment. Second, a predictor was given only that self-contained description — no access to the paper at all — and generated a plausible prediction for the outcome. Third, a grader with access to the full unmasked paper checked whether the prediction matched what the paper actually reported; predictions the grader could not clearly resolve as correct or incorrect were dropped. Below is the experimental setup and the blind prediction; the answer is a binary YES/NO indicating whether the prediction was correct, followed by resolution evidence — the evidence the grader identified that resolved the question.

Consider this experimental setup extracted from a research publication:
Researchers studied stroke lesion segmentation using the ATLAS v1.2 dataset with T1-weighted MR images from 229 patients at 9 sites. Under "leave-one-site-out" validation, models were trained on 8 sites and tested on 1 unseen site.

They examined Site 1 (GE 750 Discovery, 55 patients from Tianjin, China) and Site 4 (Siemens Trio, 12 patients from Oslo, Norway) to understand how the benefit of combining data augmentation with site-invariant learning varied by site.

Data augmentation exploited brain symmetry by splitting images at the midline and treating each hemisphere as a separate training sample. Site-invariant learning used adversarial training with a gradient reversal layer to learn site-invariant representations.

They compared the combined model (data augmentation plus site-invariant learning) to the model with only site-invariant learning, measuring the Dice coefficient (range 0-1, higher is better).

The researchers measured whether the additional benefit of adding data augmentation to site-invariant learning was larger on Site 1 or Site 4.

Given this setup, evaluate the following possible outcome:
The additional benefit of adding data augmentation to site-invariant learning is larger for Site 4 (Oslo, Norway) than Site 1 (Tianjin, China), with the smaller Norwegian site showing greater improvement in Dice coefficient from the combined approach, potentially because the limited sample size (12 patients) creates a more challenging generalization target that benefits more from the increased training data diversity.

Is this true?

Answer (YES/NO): YES